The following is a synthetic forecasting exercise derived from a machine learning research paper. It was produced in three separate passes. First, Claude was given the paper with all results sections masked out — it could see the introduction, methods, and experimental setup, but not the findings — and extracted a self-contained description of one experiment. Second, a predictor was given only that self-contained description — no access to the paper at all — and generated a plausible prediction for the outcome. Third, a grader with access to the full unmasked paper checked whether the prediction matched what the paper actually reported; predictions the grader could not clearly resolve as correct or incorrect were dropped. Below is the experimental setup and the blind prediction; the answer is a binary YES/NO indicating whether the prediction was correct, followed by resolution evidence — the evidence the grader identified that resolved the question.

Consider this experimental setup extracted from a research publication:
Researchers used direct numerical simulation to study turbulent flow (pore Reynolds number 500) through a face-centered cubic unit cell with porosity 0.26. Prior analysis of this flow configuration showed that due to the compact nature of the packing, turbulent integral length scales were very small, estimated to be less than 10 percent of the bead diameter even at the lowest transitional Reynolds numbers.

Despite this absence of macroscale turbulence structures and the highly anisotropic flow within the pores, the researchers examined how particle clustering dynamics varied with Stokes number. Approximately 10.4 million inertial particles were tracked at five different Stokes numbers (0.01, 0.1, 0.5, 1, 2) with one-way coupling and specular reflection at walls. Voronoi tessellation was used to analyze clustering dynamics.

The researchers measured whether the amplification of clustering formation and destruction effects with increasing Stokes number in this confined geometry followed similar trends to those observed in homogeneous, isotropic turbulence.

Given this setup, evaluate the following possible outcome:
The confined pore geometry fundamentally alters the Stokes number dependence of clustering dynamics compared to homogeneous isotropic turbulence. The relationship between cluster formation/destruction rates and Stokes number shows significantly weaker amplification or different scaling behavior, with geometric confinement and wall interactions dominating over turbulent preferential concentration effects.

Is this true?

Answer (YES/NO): NO